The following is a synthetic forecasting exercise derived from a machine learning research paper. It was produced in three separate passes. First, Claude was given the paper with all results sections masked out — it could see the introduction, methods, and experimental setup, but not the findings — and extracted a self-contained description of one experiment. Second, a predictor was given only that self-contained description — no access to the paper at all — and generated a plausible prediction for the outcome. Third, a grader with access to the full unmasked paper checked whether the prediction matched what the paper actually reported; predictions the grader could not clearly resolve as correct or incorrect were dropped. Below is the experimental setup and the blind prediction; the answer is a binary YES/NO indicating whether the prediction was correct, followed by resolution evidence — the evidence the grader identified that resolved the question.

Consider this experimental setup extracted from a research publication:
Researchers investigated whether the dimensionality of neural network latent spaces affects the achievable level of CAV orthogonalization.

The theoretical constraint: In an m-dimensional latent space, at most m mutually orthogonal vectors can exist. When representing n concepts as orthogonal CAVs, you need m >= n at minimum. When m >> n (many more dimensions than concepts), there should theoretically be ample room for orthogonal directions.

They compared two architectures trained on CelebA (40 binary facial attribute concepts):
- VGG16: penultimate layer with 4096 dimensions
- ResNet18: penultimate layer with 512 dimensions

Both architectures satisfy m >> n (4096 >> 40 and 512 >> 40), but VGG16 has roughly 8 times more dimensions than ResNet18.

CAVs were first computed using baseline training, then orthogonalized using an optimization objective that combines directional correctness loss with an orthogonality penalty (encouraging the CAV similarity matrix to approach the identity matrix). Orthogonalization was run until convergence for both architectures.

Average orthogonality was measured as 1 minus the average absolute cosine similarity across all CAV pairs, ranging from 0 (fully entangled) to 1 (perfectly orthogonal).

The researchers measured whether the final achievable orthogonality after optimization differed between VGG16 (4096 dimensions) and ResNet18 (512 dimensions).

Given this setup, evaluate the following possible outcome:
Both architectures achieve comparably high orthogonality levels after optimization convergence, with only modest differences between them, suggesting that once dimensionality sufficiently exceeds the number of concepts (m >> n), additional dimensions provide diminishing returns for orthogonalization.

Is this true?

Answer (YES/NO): YES